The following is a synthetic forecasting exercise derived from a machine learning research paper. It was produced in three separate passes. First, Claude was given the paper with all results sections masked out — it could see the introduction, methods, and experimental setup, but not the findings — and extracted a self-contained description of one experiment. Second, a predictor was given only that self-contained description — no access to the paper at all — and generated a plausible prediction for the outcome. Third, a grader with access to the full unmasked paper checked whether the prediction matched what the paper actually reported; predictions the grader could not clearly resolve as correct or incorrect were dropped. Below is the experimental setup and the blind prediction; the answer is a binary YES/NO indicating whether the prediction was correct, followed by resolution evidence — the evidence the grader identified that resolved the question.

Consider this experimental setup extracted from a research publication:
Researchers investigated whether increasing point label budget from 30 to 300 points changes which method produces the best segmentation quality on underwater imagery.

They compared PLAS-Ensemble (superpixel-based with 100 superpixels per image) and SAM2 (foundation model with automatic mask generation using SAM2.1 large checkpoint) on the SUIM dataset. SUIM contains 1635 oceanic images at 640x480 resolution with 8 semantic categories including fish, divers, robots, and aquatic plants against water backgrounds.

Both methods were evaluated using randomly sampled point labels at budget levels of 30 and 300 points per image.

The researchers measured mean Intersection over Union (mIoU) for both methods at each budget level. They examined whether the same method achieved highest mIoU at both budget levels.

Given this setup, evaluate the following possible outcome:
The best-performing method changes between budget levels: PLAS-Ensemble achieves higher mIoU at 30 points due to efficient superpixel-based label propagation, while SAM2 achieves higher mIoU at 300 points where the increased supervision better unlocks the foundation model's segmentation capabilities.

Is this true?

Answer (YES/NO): NO